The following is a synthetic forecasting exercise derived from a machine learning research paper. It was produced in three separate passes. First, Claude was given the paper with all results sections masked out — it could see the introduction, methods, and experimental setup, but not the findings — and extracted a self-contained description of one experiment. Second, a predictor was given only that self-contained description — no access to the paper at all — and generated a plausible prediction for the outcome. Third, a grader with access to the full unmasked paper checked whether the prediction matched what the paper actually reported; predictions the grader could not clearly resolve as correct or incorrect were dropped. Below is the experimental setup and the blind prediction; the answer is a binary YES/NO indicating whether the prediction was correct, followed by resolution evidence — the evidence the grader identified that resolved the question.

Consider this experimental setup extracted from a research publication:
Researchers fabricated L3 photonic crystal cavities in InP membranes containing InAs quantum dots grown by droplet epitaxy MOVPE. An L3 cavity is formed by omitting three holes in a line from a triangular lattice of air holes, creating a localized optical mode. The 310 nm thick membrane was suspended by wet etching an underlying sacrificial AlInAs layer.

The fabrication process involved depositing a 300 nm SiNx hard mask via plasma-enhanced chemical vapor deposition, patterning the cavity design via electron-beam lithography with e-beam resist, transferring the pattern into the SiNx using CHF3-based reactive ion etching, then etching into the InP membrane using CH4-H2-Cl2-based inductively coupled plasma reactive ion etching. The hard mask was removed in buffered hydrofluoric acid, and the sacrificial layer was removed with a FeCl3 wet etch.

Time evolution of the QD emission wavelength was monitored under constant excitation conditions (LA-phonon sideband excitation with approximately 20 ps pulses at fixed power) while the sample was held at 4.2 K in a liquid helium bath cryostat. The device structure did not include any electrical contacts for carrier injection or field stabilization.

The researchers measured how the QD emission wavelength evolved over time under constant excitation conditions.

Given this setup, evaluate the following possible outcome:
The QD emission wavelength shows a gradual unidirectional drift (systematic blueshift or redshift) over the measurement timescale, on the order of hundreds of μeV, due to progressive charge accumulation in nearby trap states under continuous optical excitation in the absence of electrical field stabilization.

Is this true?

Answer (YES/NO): YES